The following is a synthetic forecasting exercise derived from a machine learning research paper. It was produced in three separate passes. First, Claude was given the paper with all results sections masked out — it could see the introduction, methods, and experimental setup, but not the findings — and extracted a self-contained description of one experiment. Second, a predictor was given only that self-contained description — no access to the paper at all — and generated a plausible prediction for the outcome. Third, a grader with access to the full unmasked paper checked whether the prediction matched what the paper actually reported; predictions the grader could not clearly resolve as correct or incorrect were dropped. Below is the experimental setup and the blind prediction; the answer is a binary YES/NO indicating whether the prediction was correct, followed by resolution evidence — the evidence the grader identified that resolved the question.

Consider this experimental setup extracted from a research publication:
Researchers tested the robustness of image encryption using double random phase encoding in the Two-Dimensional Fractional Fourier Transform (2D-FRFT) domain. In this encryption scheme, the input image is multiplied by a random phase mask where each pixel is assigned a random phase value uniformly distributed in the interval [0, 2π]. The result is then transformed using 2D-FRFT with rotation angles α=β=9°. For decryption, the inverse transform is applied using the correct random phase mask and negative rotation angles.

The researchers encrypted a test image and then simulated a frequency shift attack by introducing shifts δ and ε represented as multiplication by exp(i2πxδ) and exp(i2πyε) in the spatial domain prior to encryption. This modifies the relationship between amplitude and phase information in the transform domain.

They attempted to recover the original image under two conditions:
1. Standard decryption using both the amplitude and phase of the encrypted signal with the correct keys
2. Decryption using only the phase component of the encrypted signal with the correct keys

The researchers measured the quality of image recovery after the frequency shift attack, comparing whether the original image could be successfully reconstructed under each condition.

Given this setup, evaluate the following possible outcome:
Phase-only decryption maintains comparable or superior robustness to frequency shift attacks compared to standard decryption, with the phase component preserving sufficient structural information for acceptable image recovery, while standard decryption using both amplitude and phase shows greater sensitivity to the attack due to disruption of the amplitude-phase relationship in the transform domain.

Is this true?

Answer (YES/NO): YES